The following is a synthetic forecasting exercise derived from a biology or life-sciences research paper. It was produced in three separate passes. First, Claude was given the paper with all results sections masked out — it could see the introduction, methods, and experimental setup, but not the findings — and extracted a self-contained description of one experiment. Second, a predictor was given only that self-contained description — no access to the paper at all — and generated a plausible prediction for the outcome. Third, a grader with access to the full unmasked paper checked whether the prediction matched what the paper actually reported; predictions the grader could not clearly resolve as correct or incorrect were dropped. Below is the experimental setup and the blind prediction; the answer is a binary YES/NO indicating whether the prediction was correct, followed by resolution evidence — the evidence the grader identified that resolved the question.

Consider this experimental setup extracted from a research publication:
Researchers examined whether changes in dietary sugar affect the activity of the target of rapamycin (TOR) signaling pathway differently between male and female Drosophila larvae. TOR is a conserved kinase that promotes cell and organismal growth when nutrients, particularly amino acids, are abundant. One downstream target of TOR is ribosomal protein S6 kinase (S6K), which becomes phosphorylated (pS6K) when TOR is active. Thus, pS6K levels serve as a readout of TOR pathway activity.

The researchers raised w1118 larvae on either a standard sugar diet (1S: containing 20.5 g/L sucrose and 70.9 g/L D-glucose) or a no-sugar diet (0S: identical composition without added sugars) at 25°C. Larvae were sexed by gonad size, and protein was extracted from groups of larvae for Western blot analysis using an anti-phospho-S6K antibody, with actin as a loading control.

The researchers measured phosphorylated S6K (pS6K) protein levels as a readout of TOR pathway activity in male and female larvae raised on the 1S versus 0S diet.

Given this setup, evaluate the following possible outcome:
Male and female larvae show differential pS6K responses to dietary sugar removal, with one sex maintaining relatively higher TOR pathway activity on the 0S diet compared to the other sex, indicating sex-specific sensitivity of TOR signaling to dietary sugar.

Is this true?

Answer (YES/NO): YES